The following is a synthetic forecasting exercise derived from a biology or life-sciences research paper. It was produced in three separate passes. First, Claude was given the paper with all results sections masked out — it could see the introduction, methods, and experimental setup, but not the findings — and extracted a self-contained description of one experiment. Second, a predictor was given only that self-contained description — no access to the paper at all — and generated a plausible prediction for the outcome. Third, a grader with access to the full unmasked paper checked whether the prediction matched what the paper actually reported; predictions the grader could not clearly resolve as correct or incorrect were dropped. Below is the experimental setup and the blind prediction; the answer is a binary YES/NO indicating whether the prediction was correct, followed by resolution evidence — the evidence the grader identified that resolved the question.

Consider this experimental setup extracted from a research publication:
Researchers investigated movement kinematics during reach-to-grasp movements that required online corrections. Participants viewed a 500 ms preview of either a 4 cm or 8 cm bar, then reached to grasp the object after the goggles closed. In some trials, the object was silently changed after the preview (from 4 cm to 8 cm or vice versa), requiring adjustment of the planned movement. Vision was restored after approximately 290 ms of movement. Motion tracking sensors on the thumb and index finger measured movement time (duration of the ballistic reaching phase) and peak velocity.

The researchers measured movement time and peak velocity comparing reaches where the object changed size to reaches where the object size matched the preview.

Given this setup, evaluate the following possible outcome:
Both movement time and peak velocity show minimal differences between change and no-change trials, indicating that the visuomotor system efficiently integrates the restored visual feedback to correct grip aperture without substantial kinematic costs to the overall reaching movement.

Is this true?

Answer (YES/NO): NO